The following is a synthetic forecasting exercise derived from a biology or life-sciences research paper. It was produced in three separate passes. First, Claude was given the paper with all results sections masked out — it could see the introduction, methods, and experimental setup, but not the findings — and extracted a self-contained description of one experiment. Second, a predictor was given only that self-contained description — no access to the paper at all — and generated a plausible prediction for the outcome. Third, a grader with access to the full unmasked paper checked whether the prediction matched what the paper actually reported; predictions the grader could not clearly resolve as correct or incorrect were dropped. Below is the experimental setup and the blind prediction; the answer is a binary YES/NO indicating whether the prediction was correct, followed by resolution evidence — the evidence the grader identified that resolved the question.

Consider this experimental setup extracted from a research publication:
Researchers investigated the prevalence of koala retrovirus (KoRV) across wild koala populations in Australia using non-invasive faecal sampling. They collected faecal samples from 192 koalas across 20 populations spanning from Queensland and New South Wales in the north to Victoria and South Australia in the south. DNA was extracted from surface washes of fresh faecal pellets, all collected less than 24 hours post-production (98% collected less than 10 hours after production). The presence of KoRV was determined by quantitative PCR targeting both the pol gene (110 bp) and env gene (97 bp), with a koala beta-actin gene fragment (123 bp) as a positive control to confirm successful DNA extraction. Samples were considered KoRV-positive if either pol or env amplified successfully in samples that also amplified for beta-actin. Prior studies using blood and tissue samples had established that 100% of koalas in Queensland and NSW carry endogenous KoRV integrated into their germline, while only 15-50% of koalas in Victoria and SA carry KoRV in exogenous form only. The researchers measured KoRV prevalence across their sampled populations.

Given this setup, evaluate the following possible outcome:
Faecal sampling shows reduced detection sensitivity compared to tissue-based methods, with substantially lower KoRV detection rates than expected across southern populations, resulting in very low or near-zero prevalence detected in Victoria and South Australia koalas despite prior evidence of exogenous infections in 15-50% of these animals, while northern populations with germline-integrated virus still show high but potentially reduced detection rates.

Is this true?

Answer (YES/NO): NO